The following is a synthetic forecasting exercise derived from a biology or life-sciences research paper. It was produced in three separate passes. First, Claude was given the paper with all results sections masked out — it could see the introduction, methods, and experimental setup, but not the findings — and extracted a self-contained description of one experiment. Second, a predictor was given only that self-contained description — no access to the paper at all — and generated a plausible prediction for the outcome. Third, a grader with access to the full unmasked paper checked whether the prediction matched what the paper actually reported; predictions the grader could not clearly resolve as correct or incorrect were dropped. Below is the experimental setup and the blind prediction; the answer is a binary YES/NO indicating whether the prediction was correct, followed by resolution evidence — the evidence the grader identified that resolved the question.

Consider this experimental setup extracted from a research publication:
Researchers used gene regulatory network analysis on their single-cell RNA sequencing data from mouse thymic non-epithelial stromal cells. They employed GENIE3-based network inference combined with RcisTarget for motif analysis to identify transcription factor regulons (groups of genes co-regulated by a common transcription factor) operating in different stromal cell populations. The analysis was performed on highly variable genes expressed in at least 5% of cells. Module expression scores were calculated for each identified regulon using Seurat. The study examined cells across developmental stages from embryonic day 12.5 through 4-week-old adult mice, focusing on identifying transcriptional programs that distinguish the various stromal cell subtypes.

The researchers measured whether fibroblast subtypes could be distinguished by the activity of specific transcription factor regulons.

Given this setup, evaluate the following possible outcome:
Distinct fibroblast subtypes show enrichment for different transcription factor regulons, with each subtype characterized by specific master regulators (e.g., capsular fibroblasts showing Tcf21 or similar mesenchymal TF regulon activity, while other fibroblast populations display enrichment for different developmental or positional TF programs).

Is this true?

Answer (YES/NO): YES